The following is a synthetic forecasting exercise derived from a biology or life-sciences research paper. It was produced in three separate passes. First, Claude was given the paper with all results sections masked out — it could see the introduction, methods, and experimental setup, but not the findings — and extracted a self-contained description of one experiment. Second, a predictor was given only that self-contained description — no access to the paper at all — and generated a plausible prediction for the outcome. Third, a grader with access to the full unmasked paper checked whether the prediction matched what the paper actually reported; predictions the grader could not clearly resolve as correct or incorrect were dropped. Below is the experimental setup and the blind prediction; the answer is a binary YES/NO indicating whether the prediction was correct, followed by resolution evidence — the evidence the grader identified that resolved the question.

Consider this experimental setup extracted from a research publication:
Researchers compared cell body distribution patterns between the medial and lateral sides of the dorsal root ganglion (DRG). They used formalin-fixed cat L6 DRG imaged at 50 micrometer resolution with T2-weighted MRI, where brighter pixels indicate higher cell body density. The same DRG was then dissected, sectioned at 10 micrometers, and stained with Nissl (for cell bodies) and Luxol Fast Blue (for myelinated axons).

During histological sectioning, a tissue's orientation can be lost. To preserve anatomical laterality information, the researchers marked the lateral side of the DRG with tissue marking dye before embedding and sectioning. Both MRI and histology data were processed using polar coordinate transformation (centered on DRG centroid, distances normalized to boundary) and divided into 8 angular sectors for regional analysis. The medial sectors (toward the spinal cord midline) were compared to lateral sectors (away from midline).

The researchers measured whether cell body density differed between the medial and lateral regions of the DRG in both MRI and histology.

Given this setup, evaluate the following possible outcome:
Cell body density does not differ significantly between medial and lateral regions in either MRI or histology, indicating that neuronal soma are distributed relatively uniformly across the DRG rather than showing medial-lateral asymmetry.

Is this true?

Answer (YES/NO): YES